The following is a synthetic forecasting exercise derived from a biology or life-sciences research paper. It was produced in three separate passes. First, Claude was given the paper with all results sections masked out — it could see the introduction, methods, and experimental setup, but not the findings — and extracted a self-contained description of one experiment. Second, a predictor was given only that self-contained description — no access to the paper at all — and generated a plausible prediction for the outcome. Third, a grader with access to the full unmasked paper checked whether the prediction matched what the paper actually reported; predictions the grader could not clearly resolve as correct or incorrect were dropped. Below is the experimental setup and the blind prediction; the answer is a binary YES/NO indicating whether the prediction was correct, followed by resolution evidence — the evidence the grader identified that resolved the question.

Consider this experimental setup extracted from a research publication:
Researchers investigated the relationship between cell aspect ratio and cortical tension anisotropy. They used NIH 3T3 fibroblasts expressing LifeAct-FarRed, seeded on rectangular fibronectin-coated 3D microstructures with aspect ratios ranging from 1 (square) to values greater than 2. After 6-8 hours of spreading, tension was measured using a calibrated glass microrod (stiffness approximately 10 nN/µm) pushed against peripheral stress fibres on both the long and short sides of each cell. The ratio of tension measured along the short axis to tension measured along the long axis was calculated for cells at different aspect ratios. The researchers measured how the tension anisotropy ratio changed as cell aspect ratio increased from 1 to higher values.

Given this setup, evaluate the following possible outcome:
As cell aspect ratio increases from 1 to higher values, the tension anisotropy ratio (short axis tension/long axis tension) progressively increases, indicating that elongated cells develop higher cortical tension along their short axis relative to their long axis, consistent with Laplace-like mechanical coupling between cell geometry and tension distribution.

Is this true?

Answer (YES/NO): NO